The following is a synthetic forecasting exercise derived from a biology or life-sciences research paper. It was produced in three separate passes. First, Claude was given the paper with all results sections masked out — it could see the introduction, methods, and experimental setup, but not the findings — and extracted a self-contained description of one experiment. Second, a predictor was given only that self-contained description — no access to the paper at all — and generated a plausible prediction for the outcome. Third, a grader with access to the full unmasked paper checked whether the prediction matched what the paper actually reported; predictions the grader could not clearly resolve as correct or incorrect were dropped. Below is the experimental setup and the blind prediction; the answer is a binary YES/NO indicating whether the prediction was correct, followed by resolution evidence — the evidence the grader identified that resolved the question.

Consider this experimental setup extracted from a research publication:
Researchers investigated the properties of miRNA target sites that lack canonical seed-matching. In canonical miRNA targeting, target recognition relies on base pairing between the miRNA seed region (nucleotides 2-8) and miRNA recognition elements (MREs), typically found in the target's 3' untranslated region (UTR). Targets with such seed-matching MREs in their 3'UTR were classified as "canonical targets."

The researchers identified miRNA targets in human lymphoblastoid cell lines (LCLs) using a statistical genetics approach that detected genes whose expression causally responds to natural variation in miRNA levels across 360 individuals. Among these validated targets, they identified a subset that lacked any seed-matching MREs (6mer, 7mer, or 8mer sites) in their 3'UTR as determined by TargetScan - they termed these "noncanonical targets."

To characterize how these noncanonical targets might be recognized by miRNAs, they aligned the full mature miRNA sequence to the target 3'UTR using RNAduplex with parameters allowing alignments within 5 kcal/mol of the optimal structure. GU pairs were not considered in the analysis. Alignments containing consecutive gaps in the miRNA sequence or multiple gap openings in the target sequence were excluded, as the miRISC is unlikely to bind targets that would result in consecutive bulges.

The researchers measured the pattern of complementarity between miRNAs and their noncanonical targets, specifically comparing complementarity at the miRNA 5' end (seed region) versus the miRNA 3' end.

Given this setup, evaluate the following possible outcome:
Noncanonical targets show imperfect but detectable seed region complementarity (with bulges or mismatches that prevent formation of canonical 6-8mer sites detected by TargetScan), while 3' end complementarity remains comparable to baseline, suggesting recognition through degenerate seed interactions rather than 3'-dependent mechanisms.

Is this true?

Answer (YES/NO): NO